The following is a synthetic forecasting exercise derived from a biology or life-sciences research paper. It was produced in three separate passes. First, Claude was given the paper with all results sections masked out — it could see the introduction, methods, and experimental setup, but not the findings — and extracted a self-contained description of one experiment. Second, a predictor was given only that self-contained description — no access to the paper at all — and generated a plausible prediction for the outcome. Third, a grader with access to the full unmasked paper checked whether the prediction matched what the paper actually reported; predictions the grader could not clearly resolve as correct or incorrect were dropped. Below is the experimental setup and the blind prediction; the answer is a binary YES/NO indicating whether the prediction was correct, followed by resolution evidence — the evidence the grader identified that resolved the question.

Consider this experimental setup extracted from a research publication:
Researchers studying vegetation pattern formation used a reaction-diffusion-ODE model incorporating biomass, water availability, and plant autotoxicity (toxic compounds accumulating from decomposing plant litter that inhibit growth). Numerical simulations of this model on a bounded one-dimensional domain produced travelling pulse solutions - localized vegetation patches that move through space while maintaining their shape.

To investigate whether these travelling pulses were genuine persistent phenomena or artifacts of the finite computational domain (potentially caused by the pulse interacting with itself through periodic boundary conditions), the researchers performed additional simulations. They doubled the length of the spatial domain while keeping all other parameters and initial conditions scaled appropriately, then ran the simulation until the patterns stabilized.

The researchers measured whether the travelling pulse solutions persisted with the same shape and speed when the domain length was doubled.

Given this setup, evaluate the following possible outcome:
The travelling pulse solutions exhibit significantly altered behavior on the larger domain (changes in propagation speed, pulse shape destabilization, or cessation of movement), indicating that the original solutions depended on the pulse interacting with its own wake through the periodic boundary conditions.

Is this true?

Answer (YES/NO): NO